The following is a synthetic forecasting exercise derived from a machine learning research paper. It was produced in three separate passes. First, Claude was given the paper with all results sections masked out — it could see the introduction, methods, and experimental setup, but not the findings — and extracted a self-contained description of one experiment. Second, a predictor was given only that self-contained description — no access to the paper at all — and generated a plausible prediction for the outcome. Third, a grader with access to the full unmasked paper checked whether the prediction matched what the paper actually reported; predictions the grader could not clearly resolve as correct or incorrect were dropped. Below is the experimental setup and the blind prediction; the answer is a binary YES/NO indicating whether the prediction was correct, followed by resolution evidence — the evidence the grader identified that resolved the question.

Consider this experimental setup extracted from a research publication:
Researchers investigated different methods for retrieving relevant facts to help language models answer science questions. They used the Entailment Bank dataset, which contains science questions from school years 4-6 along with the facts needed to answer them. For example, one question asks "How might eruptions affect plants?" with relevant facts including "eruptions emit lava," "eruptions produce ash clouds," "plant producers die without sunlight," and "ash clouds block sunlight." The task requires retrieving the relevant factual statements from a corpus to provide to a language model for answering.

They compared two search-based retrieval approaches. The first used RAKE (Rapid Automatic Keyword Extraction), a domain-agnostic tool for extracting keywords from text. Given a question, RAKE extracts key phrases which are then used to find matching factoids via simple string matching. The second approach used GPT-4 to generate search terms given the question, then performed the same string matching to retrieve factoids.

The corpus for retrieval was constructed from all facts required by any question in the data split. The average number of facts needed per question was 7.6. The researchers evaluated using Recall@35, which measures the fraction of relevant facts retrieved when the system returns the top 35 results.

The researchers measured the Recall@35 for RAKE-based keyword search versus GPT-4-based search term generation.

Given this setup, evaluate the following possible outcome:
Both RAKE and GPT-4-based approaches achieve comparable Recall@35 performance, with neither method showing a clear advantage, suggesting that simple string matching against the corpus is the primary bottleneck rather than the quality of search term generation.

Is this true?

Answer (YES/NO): NO